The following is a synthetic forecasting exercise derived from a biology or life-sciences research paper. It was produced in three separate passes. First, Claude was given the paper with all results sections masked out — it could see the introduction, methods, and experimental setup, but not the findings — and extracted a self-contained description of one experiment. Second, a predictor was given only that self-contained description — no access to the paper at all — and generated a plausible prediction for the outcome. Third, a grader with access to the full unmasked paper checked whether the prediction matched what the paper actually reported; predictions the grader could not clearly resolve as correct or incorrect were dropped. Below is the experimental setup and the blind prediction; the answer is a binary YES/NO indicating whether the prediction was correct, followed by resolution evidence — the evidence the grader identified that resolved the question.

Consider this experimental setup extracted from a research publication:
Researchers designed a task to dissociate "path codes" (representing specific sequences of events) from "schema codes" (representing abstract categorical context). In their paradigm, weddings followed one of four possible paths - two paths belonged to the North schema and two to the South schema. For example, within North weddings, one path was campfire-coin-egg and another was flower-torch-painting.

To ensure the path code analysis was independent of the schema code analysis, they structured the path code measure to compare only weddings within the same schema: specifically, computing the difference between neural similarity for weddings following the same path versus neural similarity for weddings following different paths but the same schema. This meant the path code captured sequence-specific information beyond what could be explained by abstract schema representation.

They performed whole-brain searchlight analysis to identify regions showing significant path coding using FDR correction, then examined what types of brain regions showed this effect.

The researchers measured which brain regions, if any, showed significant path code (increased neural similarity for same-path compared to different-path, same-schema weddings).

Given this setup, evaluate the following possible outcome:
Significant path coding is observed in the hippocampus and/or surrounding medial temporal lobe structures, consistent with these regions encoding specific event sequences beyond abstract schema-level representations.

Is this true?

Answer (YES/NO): NO